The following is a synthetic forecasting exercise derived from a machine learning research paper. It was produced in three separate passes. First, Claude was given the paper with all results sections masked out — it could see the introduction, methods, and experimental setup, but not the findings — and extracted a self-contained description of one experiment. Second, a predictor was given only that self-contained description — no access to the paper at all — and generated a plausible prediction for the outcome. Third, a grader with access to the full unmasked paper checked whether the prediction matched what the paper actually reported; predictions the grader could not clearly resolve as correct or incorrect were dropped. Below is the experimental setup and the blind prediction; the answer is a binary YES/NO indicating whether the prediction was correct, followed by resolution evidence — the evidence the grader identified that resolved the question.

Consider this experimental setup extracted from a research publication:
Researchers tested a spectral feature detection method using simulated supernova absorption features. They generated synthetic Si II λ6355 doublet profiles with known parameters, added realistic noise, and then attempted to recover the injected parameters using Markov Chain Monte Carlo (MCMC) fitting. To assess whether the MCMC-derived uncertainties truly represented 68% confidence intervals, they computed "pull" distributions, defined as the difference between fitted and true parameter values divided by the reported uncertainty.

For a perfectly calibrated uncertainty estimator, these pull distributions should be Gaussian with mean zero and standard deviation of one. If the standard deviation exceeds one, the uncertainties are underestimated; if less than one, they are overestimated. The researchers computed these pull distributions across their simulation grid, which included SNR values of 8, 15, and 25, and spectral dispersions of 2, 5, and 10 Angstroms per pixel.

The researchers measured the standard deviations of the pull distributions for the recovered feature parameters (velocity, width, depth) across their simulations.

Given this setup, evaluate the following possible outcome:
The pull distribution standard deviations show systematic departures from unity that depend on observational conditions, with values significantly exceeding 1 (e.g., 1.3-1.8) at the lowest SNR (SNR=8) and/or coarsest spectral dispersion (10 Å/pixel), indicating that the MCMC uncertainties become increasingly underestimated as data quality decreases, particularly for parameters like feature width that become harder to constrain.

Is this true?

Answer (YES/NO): NO